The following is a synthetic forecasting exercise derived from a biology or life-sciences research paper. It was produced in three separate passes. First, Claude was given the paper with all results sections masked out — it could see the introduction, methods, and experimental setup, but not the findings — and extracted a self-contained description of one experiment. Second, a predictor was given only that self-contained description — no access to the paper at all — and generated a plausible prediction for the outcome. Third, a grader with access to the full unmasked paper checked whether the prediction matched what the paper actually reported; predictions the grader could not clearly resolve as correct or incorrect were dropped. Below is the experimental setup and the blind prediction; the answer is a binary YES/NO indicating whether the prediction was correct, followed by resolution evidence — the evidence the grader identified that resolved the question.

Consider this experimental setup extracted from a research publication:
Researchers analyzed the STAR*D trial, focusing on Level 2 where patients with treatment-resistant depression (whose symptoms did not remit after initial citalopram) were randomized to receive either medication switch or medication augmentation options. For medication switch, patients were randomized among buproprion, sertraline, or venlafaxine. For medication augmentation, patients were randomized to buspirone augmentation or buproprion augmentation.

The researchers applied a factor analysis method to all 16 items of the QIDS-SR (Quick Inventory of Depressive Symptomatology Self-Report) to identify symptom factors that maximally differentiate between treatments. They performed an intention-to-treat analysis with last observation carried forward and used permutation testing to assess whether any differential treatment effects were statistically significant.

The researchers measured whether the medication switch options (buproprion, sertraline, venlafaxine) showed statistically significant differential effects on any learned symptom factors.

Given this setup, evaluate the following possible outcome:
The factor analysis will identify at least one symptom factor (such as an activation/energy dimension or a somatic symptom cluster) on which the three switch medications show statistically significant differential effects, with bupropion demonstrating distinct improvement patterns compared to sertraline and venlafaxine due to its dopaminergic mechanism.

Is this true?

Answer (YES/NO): NO